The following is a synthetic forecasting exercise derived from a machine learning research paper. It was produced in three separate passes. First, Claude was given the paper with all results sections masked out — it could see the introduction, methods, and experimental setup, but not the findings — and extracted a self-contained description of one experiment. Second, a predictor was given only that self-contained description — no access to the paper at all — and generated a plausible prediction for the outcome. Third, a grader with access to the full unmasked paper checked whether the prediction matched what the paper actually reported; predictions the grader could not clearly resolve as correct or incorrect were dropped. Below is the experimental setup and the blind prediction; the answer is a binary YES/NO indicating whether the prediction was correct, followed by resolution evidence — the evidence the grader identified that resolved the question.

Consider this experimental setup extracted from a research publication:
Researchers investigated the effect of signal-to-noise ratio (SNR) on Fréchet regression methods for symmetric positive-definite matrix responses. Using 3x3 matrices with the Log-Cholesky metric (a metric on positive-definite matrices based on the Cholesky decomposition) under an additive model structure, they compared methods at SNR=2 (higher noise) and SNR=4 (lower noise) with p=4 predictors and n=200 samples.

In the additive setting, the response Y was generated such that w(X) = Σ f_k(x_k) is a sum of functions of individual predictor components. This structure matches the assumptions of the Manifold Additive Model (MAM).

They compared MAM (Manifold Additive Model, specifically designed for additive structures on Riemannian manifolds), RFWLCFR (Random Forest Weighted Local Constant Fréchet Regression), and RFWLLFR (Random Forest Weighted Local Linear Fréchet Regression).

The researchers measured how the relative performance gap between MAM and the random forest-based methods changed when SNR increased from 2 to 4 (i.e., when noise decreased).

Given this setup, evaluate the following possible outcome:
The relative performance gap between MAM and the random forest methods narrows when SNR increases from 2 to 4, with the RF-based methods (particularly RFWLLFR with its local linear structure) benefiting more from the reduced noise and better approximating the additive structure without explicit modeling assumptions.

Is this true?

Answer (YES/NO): NO